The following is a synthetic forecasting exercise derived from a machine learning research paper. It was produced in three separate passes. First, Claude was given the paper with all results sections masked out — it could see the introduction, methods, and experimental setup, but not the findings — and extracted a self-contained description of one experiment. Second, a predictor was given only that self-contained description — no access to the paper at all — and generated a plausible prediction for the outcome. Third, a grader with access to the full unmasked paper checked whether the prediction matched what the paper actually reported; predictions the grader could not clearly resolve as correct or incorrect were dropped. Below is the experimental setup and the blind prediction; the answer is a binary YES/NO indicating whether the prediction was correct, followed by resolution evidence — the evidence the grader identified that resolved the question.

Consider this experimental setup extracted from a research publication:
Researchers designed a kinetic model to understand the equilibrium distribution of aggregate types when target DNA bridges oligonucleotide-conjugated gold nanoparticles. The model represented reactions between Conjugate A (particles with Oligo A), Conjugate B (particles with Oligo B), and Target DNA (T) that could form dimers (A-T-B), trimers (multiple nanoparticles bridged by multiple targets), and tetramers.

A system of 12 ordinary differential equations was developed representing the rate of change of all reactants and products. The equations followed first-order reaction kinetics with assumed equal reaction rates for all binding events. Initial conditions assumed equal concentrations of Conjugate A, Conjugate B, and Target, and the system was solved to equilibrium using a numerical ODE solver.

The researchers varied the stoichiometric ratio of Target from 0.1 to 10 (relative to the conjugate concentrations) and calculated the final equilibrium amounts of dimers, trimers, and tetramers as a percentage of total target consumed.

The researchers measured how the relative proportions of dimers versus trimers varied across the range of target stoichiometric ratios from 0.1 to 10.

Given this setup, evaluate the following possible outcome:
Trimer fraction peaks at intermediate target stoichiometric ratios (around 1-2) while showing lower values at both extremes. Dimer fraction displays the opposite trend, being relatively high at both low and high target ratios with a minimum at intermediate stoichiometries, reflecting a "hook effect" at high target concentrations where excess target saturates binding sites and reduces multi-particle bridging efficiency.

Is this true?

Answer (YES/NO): NO